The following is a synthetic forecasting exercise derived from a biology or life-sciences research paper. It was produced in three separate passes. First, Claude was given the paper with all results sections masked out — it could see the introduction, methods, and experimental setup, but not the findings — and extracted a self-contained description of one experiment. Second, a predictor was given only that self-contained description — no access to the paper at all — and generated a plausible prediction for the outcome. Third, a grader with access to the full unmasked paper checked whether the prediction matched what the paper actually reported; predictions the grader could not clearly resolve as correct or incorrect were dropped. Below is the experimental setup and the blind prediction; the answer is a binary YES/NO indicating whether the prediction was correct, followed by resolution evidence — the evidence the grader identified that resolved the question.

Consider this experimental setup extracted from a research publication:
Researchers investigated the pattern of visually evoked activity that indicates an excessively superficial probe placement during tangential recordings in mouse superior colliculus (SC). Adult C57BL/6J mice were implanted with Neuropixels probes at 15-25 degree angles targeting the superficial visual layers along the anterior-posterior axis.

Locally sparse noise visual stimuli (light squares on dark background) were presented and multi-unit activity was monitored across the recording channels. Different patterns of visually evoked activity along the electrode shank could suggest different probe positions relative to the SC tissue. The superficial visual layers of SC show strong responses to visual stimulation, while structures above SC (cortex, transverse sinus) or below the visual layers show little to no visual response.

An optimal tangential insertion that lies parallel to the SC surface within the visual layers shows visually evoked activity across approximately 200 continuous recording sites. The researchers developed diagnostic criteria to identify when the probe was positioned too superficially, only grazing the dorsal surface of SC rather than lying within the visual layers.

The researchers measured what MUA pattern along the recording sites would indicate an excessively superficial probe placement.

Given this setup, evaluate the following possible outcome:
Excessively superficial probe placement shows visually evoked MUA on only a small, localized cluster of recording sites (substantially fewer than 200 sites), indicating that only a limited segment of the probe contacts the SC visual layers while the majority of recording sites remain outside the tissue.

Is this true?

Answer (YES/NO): YES